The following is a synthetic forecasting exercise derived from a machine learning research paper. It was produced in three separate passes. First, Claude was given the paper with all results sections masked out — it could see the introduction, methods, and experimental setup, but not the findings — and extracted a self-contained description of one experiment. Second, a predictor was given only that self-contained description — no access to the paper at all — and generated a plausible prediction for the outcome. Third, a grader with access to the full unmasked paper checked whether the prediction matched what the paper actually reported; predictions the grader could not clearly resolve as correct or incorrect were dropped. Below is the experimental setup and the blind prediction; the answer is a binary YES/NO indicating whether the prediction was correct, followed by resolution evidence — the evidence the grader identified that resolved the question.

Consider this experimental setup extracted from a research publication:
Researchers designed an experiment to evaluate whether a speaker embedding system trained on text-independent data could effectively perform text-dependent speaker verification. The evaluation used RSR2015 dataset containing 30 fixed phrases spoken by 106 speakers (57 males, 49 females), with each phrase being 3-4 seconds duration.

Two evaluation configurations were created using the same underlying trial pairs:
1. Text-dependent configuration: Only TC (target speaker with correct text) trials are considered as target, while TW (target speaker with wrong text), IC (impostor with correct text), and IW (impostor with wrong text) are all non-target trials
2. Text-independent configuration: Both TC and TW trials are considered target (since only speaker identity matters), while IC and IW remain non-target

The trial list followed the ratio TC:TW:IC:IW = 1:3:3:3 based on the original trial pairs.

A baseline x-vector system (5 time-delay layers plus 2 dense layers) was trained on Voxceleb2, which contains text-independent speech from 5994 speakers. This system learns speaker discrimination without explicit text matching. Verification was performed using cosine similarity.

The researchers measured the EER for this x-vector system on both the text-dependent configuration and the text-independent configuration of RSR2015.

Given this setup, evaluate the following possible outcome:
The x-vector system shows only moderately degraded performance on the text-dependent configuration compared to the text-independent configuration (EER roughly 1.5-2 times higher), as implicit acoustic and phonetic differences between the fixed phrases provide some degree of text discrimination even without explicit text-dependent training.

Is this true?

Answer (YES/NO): NO